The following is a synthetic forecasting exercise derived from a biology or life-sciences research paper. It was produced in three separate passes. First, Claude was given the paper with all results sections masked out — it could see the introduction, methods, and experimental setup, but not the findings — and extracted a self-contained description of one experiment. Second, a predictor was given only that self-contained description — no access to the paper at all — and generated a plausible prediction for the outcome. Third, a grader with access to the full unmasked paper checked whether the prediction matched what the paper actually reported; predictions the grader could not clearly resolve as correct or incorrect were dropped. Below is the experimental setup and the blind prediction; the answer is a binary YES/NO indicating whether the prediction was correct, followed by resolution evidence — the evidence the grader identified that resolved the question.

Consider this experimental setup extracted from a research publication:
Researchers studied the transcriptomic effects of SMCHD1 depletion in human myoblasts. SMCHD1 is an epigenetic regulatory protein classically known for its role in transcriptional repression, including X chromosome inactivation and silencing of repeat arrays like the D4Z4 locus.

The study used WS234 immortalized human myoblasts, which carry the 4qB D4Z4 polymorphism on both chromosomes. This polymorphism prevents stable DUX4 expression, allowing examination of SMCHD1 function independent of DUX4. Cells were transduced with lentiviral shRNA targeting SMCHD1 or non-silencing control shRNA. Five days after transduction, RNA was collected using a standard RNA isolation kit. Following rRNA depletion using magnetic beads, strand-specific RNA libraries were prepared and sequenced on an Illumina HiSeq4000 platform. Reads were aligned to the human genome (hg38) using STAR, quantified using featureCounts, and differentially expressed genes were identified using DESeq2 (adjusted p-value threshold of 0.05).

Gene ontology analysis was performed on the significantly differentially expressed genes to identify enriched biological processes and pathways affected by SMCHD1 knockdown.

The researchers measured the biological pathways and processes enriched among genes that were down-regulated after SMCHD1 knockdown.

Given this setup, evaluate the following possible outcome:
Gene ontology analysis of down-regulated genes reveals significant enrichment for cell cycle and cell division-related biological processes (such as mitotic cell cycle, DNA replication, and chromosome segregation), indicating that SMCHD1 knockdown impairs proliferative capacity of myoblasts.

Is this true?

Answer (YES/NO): YES